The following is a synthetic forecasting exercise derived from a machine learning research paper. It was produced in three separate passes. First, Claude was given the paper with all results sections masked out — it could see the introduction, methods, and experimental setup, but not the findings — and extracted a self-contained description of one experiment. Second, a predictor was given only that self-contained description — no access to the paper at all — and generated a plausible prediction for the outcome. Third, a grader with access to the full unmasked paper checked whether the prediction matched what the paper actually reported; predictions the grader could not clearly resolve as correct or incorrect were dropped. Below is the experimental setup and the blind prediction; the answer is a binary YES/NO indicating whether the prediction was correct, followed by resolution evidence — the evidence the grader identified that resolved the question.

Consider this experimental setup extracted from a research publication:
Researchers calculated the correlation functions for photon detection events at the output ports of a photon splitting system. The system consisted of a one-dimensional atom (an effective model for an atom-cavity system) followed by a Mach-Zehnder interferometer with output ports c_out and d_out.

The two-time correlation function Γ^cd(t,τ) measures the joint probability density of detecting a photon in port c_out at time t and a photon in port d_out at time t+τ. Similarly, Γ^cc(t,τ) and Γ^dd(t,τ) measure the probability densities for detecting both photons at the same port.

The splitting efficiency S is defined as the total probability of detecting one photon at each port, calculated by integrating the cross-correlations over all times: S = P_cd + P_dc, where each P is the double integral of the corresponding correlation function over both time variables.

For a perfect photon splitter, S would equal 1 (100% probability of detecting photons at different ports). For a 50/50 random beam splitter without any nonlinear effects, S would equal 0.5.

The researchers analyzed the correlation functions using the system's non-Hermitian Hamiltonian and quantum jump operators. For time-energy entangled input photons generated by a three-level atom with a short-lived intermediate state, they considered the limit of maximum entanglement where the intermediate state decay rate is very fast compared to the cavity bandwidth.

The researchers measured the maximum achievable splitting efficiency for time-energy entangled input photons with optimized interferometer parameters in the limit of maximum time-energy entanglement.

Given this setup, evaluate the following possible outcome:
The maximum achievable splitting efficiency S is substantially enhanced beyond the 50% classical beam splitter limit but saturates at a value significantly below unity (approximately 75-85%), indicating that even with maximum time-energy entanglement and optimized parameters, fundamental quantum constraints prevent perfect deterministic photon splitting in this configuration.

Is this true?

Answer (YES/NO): NO